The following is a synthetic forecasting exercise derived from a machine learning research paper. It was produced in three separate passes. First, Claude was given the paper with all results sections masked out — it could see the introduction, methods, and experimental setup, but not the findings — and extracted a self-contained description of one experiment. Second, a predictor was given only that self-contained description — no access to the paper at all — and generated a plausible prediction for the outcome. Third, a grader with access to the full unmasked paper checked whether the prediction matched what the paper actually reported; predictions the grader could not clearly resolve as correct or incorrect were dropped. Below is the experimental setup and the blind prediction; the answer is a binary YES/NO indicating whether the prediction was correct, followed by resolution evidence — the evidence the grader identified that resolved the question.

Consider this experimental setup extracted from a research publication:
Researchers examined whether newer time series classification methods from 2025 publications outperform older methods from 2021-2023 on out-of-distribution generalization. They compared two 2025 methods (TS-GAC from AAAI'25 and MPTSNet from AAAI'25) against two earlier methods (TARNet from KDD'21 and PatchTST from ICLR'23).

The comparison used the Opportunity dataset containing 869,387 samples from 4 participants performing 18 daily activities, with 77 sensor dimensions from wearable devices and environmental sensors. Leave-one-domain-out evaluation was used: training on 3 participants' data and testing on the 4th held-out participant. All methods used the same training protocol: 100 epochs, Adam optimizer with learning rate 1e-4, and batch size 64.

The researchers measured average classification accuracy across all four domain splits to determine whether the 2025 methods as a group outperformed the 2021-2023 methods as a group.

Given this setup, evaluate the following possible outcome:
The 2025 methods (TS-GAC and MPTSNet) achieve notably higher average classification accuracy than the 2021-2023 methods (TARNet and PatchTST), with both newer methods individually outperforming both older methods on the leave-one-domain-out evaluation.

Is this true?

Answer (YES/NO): NO